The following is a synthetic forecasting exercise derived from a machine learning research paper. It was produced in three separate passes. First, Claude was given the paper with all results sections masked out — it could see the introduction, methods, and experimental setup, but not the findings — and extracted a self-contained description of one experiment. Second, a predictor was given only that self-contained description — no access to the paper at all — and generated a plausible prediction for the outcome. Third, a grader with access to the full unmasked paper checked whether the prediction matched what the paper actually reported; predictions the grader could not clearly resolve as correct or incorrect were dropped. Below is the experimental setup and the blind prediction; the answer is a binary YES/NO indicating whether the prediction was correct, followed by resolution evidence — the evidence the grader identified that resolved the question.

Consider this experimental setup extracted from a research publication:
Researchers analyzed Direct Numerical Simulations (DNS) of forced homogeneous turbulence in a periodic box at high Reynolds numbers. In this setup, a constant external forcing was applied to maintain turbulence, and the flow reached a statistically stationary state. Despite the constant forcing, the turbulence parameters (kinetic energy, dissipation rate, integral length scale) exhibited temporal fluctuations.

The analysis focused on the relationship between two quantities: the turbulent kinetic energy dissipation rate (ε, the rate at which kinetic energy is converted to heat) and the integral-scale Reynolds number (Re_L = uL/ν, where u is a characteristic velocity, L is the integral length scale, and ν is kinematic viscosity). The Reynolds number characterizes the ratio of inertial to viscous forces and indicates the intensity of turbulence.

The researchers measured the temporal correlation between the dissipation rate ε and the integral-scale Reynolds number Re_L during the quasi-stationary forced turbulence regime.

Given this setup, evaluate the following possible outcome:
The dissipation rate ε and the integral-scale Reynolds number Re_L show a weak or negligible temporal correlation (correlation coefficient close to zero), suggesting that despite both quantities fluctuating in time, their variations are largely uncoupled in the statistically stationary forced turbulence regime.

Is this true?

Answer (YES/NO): NO